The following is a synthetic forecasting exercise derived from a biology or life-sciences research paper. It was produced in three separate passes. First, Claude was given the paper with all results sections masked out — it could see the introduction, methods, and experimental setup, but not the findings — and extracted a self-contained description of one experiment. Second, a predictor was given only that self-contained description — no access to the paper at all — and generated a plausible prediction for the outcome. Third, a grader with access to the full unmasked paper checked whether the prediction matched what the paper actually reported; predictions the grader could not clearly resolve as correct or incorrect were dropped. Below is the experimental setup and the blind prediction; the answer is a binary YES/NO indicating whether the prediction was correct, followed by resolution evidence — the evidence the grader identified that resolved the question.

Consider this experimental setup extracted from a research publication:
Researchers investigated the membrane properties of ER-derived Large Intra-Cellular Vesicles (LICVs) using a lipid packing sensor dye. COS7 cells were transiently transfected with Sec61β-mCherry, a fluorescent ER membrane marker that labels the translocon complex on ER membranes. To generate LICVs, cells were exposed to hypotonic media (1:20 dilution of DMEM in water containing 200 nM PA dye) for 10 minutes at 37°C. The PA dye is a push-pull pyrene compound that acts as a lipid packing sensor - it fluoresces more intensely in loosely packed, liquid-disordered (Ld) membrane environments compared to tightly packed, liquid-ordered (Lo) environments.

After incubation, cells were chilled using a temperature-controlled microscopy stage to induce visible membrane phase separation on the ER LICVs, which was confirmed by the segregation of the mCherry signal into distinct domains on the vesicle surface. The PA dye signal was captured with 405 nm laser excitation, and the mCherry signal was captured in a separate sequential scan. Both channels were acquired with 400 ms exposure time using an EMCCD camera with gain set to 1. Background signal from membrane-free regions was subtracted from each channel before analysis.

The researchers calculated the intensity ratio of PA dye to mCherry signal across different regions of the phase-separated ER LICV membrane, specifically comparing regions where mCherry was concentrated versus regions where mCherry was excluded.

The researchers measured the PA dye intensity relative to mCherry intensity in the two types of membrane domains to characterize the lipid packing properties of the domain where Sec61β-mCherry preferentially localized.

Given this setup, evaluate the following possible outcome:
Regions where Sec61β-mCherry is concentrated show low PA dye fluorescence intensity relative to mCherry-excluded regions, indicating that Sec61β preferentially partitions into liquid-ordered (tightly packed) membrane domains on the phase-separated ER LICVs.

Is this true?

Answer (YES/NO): NO